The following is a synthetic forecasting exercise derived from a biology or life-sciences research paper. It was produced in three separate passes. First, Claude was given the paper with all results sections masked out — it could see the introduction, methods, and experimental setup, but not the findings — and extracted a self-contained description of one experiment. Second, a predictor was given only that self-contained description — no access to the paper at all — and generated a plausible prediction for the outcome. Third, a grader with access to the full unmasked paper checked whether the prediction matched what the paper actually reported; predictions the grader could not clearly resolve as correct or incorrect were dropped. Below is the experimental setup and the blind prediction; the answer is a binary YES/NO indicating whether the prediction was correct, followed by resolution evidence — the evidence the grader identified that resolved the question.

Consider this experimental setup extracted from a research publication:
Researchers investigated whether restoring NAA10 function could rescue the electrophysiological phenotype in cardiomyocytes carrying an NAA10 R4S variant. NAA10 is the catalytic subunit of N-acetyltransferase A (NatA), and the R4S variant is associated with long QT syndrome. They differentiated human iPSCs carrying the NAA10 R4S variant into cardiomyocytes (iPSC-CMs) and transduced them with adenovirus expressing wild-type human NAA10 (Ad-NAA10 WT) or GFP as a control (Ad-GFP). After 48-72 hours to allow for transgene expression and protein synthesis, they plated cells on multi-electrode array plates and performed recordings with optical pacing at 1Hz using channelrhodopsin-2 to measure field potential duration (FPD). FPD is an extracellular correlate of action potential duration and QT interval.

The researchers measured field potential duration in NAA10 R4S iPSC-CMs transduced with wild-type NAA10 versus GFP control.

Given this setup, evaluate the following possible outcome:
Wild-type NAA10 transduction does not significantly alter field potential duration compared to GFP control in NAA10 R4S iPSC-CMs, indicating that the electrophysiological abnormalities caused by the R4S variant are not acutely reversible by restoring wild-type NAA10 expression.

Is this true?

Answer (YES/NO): NO